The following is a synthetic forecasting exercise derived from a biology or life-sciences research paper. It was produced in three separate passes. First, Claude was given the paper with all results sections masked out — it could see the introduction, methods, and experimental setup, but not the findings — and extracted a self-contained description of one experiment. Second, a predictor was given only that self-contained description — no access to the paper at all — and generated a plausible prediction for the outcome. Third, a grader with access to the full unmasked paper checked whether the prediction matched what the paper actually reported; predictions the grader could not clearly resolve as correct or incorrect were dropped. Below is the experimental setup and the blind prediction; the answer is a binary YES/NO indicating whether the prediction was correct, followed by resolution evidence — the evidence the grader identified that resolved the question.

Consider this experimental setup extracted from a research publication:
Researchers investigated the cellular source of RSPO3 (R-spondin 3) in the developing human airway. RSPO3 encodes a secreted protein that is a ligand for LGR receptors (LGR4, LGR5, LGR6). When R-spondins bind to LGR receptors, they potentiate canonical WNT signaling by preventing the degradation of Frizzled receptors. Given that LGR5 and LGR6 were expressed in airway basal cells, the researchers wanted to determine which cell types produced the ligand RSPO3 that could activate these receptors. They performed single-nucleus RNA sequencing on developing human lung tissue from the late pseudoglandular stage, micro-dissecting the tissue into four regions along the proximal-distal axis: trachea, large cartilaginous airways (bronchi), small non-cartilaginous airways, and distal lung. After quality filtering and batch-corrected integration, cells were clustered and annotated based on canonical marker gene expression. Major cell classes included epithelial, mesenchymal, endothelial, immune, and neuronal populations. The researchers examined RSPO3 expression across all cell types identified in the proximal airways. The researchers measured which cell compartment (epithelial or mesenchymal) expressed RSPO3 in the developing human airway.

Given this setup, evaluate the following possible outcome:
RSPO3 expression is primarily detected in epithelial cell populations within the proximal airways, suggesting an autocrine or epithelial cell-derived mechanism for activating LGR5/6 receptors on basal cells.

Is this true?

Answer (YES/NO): NO